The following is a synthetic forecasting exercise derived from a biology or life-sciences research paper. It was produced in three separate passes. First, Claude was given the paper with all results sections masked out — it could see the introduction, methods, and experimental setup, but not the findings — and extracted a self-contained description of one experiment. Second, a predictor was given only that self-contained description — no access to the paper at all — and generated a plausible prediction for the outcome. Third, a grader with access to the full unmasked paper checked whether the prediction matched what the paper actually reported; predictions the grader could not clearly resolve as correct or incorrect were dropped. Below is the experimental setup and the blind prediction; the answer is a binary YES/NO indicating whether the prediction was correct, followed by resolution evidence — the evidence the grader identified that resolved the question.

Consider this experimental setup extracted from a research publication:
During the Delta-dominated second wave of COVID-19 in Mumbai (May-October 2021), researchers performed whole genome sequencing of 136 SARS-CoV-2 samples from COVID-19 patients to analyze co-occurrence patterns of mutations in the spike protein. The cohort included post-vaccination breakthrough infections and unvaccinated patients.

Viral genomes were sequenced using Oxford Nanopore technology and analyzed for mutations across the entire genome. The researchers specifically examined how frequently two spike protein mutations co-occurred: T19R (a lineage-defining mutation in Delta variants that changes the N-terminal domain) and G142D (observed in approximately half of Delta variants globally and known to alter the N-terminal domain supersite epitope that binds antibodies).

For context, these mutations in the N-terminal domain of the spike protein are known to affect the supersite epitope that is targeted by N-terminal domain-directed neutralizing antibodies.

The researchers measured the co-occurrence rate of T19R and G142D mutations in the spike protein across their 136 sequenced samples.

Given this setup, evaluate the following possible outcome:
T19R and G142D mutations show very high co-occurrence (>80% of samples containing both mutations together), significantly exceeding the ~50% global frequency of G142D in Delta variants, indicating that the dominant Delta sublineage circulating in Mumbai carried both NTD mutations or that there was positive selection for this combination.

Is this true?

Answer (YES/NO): YES